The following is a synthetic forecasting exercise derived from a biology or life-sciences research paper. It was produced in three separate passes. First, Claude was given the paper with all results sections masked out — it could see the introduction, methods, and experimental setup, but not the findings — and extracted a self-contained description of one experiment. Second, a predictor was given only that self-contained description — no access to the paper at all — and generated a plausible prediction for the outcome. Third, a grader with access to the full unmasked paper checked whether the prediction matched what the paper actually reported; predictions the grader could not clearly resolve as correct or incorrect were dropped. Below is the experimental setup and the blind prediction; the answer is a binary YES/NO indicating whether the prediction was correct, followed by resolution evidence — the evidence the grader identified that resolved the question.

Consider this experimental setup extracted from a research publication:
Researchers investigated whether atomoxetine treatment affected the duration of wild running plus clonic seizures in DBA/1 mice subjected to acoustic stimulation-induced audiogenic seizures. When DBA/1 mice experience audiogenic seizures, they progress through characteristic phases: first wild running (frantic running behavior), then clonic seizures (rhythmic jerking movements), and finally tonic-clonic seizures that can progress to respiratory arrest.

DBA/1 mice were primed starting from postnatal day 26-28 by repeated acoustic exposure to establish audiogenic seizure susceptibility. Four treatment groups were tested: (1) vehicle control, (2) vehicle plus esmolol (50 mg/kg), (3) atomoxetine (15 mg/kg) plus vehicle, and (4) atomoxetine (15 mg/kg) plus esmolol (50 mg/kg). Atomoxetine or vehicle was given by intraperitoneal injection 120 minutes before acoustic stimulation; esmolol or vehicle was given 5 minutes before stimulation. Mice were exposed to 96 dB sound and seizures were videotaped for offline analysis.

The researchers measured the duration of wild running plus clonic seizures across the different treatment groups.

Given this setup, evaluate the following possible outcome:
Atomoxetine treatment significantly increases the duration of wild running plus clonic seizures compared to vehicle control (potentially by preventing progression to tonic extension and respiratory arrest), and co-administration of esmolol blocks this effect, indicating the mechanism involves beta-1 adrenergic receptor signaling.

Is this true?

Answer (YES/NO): NO